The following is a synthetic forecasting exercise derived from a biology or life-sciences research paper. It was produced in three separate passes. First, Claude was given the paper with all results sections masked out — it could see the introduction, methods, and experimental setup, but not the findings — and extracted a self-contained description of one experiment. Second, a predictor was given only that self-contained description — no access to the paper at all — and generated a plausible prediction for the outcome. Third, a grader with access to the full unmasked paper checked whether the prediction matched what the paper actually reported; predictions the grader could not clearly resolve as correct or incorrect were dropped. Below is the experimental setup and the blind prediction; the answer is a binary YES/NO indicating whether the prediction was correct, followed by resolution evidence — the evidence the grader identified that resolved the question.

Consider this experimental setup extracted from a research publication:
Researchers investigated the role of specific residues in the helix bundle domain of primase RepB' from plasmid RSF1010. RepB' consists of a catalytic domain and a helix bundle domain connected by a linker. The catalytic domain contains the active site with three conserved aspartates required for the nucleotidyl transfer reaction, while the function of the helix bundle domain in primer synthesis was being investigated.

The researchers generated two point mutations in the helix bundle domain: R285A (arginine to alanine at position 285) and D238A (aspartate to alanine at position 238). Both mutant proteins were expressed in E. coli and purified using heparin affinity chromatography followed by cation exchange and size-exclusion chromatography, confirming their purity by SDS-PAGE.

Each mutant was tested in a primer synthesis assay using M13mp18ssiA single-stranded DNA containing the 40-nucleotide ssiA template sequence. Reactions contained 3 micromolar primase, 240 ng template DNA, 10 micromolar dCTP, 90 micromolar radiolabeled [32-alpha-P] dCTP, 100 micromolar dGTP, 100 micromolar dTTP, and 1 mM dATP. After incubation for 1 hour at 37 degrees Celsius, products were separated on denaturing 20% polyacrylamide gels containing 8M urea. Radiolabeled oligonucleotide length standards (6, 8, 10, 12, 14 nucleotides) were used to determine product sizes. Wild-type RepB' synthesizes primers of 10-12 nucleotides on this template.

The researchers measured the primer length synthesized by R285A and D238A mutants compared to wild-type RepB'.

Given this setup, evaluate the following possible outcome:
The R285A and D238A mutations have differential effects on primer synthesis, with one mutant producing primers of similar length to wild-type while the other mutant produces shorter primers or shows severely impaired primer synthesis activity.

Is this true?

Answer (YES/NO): NO